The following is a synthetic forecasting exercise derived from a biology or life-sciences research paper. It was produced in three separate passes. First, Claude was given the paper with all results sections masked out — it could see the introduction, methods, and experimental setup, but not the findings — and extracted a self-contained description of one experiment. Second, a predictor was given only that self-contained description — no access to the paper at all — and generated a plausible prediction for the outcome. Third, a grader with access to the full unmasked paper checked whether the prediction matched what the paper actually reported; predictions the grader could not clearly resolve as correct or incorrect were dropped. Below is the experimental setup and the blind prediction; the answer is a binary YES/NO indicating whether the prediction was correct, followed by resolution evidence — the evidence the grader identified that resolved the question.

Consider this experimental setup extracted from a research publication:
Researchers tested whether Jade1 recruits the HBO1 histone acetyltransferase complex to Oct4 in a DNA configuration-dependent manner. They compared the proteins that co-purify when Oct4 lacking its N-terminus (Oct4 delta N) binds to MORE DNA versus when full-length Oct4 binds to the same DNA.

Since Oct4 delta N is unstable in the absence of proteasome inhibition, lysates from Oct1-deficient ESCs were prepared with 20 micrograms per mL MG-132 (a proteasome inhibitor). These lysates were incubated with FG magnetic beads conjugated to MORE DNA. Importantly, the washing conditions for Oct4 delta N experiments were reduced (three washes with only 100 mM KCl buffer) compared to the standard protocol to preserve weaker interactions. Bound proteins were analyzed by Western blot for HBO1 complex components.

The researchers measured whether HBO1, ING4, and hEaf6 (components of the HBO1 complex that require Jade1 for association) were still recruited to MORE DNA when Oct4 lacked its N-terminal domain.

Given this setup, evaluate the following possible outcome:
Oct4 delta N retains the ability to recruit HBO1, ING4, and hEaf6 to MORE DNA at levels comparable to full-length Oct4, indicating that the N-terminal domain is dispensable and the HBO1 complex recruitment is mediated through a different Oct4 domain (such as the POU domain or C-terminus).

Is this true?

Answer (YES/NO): NO